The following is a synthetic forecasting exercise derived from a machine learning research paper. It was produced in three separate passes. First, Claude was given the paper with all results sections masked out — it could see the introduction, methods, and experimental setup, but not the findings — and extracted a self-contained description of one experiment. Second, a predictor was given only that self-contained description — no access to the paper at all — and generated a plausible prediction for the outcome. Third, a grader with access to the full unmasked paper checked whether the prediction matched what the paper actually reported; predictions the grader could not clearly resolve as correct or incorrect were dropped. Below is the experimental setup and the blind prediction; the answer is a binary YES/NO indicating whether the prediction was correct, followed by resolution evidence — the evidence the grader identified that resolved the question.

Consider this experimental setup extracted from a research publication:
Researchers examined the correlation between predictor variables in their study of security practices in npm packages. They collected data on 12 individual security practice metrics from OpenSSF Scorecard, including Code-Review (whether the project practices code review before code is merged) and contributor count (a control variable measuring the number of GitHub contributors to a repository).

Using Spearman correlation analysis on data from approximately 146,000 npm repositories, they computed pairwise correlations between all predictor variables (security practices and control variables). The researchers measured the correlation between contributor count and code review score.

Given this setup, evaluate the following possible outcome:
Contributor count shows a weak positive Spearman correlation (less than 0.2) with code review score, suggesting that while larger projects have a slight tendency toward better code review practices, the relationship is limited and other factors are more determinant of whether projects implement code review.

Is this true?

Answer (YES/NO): NO